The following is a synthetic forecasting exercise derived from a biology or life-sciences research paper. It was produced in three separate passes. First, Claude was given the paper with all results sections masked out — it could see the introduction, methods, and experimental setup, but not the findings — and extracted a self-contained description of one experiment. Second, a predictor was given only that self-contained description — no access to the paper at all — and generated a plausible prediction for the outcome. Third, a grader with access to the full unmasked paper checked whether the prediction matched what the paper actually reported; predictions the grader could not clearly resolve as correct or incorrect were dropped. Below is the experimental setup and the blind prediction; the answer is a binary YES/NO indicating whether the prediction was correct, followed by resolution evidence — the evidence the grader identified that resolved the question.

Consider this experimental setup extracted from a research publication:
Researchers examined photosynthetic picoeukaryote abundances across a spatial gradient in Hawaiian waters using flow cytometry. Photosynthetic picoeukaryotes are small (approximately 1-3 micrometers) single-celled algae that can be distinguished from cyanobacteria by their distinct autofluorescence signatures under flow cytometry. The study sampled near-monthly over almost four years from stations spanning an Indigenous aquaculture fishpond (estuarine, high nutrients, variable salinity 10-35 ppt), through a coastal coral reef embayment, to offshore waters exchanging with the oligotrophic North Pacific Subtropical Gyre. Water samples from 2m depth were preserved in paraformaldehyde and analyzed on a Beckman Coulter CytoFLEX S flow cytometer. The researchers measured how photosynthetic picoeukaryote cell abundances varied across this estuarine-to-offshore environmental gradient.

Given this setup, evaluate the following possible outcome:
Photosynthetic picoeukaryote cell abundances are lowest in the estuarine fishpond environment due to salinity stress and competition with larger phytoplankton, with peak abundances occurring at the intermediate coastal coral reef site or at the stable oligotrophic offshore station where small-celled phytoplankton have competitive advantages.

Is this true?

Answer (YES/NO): NO